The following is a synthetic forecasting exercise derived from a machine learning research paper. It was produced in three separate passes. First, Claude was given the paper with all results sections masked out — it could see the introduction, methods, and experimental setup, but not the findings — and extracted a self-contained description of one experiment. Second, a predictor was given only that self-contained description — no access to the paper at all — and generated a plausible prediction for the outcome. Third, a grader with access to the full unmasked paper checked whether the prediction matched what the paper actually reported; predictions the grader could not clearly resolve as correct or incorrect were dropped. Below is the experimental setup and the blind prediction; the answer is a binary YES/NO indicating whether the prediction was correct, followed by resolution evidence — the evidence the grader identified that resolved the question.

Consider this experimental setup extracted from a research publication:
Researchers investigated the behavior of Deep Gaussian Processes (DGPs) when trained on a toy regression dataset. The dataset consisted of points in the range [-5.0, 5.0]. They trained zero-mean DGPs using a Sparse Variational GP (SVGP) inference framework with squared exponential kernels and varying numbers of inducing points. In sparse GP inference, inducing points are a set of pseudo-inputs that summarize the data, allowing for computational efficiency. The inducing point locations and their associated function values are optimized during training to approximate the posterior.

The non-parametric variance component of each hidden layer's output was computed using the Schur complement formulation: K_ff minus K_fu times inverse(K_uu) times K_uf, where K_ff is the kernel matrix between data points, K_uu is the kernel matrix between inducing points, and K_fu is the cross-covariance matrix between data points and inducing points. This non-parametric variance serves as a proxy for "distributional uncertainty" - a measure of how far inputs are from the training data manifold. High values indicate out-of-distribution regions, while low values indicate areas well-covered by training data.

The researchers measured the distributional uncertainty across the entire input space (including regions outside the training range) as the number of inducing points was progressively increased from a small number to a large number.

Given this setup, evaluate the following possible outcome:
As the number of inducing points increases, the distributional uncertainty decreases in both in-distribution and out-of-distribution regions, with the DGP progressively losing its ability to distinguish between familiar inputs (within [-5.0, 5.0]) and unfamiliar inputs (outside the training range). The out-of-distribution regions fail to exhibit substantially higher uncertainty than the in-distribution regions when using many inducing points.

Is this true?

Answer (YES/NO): YES